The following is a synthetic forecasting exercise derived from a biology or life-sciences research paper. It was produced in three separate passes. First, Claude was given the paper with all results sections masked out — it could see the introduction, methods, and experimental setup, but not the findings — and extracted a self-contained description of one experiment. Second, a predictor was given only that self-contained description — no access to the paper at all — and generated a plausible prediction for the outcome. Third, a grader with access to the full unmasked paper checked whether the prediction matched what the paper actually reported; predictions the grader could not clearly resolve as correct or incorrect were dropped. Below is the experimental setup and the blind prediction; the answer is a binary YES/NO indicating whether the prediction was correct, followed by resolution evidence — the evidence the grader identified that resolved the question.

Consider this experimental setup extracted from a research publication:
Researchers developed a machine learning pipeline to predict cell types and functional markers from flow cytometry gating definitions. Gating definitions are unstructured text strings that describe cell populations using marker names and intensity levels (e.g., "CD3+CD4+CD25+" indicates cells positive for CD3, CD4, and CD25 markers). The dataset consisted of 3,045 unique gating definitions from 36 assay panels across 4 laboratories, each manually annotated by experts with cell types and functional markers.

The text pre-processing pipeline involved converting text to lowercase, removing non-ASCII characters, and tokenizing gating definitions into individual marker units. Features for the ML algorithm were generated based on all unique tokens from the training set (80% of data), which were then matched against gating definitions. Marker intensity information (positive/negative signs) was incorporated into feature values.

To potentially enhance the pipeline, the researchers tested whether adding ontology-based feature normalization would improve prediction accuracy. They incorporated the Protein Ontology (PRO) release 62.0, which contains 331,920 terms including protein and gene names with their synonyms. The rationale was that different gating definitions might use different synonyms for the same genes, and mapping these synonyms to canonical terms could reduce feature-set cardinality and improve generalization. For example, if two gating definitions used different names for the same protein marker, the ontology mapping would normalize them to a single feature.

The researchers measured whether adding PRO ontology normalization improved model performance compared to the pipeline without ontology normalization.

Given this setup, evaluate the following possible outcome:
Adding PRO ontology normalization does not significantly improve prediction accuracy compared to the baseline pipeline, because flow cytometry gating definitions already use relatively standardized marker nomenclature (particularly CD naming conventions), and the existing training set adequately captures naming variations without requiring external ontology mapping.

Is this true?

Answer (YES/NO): YES